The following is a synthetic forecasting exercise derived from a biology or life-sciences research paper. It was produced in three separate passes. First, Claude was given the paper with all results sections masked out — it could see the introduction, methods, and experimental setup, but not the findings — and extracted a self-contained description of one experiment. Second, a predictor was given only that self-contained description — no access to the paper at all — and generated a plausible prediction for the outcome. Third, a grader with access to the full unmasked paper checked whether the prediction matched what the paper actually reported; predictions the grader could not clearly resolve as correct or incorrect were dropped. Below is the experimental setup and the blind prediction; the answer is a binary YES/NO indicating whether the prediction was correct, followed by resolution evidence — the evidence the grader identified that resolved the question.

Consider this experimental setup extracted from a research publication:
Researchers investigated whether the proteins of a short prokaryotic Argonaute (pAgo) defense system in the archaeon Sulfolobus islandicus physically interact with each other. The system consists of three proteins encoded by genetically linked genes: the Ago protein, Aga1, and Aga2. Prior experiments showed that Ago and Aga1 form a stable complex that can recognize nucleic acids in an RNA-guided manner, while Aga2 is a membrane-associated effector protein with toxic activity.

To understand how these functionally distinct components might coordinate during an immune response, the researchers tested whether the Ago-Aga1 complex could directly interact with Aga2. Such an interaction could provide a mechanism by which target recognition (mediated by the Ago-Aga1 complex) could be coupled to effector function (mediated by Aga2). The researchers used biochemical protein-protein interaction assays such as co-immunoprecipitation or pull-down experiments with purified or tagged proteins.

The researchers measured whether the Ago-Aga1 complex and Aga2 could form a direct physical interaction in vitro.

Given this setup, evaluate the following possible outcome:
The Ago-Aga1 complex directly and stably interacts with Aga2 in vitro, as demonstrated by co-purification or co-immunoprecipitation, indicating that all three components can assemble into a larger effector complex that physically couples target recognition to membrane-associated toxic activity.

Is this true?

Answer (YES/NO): YES